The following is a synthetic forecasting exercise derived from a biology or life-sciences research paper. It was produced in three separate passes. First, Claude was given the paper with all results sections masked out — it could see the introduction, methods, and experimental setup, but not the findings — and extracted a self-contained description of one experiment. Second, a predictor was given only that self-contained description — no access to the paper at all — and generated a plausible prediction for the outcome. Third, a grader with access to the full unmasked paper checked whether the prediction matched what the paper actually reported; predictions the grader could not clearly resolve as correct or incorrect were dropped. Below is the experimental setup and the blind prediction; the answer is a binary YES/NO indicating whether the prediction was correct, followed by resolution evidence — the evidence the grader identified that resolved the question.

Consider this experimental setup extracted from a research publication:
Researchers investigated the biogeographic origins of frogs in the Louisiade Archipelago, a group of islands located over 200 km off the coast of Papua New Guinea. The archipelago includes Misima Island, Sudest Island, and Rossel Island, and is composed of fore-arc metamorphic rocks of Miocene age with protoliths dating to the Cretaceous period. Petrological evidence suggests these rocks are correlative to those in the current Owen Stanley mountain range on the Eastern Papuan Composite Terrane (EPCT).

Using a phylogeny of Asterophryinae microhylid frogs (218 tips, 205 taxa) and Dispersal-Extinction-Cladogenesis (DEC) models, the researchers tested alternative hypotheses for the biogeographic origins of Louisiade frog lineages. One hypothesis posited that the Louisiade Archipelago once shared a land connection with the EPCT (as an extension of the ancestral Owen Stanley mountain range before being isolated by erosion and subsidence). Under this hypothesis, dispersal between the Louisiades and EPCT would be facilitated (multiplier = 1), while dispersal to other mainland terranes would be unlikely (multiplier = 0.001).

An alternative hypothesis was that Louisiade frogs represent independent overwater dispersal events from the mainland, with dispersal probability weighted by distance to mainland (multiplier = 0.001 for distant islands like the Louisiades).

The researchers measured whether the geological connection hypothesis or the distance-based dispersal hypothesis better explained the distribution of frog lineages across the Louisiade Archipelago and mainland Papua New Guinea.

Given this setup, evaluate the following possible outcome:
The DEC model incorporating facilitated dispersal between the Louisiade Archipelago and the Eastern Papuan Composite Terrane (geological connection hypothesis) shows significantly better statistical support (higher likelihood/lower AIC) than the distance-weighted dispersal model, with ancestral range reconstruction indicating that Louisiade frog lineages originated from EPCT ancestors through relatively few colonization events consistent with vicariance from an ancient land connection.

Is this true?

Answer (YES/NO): NO